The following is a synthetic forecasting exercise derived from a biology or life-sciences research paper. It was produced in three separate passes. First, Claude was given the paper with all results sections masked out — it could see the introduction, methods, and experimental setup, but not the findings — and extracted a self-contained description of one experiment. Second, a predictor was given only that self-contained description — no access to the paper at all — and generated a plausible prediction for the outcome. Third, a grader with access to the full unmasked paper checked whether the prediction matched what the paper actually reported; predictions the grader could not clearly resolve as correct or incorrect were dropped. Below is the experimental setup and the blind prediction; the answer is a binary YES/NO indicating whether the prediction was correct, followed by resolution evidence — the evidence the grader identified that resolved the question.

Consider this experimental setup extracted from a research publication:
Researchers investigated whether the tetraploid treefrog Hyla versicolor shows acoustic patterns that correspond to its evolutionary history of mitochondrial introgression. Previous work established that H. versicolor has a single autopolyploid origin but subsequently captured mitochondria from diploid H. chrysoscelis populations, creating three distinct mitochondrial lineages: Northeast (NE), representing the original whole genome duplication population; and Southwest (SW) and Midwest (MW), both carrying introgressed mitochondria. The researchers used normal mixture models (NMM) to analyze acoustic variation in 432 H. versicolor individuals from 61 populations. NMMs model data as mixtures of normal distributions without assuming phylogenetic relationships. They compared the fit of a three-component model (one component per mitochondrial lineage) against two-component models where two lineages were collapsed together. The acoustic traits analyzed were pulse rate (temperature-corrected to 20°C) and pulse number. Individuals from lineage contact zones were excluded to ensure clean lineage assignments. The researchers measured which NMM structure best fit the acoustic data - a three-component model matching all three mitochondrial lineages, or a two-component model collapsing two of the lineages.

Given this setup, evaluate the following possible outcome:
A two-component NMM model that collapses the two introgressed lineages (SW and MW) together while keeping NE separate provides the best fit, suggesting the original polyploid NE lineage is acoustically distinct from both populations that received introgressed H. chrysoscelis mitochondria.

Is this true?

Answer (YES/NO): NO